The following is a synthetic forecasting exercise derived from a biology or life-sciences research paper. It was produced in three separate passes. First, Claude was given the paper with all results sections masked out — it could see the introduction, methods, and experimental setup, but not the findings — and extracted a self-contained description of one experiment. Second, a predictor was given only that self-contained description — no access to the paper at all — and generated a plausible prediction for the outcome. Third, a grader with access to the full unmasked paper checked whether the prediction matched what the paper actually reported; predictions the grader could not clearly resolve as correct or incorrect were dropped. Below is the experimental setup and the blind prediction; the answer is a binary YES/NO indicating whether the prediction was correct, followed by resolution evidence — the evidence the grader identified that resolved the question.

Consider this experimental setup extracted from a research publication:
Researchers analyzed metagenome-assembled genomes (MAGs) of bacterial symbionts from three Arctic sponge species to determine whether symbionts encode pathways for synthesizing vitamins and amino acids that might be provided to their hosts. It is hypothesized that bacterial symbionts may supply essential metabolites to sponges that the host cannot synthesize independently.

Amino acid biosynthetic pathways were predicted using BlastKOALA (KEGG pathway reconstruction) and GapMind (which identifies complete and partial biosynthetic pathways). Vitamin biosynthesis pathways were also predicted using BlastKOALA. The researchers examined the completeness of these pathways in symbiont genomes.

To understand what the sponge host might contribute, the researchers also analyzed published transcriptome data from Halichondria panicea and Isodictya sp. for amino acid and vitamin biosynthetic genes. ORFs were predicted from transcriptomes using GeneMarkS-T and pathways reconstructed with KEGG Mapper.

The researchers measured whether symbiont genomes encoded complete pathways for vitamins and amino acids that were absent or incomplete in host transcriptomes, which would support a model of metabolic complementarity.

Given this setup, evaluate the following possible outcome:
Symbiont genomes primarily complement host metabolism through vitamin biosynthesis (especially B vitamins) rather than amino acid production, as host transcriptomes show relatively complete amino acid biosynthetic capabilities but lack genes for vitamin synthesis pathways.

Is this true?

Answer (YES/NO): NO